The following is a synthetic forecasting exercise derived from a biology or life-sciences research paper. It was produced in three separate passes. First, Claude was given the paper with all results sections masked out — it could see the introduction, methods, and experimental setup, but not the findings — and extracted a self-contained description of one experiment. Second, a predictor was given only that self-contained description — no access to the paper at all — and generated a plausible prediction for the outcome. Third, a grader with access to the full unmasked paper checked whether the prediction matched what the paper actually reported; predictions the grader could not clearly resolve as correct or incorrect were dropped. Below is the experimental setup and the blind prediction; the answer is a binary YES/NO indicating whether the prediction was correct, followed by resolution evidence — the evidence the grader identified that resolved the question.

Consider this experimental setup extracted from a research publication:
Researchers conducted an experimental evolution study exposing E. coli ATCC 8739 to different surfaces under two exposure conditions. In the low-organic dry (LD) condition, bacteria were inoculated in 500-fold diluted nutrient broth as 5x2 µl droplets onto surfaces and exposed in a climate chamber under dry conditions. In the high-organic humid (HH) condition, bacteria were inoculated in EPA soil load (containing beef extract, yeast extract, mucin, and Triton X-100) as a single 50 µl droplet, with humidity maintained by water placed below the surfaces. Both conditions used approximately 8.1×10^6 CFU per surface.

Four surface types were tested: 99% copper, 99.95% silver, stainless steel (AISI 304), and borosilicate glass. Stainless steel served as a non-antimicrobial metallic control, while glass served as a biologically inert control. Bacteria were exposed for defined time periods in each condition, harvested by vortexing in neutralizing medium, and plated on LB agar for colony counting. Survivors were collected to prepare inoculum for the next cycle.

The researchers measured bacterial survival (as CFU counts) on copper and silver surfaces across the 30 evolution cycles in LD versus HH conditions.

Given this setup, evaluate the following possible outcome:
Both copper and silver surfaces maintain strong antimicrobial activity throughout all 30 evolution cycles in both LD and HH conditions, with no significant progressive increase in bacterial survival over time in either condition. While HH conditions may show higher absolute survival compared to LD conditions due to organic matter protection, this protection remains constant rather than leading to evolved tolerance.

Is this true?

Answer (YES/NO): NO